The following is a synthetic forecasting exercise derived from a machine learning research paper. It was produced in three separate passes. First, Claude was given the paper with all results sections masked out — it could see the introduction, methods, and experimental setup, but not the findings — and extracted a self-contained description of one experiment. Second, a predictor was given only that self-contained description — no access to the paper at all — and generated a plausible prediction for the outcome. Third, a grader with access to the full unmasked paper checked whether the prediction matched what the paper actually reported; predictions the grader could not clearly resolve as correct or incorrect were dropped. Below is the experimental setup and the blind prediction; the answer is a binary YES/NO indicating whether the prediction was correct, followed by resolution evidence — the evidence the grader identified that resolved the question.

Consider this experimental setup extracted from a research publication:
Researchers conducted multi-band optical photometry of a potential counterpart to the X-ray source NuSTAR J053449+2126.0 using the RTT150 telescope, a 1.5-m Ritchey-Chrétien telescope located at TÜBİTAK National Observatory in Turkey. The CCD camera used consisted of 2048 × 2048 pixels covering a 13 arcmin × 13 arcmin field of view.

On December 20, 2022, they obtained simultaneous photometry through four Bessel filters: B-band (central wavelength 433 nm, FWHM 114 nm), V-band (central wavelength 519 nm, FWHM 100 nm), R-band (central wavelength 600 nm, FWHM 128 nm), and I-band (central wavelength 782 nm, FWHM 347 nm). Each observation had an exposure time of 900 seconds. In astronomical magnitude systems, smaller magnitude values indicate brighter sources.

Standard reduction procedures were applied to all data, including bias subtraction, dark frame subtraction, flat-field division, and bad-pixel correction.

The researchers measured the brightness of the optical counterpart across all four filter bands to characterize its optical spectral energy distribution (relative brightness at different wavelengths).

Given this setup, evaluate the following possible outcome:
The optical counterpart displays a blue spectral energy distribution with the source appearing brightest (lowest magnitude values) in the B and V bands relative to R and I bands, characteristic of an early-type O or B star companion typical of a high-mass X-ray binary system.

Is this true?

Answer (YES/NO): NO